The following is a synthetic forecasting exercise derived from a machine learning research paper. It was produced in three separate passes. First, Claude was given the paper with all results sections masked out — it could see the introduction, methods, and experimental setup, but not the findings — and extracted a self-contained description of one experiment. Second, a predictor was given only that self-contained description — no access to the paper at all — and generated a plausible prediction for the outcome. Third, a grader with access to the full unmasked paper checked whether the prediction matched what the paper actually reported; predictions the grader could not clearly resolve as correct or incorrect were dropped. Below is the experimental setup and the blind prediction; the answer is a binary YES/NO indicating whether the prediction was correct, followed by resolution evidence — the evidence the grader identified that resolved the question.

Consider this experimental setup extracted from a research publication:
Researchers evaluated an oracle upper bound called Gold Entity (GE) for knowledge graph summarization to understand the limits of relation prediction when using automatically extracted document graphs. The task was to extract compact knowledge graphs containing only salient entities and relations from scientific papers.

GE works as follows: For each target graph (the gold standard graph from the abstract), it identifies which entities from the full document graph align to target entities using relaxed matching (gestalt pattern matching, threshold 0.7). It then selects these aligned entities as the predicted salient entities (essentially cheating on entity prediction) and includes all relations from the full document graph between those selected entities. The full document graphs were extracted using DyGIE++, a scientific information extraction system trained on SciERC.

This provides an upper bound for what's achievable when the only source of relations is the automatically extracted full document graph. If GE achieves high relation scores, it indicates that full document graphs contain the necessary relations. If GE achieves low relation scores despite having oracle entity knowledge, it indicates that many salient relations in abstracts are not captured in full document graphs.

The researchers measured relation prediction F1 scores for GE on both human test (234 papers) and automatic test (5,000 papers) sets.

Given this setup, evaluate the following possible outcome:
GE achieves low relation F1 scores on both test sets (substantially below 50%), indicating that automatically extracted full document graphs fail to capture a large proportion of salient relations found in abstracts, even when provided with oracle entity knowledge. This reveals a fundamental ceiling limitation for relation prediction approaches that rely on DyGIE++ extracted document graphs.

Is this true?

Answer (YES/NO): YES